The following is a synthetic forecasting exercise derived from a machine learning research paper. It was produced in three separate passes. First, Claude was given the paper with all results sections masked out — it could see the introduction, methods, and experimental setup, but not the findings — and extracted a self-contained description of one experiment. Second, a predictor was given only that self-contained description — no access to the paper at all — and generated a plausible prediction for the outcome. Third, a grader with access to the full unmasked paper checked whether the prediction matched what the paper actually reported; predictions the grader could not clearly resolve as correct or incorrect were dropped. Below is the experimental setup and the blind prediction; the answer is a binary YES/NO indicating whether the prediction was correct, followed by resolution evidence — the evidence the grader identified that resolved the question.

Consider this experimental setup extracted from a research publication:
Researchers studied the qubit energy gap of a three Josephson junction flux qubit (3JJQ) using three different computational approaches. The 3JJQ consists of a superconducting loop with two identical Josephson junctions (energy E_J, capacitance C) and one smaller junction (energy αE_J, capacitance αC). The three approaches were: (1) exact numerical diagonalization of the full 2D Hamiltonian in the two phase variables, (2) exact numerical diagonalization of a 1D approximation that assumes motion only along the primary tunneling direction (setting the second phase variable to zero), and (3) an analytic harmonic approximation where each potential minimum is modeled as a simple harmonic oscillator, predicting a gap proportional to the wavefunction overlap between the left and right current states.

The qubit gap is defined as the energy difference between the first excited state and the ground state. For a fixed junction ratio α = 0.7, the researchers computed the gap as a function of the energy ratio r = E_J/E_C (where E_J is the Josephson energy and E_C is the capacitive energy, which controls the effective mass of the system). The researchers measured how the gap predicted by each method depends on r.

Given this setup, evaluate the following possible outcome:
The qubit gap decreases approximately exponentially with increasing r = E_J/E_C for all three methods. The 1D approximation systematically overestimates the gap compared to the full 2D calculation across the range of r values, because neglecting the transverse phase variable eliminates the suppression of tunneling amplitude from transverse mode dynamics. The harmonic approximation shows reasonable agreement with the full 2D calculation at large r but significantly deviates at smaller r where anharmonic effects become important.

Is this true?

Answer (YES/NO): NO